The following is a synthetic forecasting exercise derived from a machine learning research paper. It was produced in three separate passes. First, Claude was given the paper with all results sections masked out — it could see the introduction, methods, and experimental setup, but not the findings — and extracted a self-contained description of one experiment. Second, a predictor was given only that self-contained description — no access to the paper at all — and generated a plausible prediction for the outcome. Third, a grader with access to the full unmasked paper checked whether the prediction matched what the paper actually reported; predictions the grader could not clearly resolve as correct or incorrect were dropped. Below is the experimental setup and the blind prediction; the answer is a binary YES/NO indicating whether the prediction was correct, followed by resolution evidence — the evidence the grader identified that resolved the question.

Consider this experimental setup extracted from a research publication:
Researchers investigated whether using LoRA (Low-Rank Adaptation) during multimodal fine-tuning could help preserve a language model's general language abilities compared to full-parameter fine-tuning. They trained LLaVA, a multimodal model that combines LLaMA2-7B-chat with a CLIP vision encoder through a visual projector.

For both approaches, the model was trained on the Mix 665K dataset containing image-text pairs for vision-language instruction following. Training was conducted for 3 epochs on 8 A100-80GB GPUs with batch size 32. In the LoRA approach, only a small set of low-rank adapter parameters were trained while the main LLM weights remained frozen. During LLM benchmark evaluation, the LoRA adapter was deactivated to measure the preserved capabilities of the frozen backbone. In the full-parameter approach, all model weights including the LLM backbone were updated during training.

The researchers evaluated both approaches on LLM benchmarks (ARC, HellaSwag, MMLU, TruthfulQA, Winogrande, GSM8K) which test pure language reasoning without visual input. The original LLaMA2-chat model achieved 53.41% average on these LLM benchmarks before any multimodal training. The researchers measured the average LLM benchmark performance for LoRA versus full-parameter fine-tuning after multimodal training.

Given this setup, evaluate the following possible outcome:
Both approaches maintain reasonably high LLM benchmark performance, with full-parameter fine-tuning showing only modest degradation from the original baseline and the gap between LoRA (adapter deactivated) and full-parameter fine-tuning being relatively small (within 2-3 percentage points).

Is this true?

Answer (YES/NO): YES